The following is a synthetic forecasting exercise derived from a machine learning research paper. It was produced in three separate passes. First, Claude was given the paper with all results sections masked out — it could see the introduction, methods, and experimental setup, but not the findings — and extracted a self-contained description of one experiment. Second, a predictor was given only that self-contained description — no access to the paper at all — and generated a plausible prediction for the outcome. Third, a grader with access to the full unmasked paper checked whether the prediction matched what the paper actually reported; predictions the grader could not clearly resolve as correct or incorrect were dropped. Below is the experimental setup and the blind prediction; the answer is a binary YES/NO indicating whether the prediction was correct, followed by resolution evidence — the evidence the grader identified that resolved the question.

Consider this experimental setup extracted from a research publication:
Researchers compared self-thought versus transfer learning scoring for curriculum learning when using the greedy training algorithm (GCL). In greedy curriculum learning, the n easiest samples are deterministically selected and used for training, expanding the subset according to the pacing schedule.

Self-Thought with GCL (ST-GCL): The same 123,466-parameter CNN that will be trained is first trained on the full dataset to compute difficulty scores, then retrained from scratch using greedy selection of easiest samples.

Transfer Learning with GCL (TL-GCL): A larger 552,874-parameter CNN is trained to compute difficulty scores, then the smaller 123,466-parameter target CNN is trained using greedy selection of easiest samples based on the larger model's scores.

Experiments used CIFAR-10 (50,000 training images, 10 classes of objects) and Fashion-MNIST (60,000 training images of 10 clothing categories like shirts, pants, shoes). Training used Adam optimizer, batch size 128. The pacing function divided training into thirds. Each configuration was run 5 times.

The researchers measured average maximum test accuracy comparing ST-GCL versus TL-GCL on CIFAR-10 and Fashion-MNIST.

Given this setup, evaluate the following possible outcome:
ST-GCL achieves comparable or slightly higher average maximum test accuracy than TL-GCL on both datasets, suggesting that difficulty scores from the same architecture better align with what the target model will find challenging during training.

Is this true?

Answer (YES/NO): NO